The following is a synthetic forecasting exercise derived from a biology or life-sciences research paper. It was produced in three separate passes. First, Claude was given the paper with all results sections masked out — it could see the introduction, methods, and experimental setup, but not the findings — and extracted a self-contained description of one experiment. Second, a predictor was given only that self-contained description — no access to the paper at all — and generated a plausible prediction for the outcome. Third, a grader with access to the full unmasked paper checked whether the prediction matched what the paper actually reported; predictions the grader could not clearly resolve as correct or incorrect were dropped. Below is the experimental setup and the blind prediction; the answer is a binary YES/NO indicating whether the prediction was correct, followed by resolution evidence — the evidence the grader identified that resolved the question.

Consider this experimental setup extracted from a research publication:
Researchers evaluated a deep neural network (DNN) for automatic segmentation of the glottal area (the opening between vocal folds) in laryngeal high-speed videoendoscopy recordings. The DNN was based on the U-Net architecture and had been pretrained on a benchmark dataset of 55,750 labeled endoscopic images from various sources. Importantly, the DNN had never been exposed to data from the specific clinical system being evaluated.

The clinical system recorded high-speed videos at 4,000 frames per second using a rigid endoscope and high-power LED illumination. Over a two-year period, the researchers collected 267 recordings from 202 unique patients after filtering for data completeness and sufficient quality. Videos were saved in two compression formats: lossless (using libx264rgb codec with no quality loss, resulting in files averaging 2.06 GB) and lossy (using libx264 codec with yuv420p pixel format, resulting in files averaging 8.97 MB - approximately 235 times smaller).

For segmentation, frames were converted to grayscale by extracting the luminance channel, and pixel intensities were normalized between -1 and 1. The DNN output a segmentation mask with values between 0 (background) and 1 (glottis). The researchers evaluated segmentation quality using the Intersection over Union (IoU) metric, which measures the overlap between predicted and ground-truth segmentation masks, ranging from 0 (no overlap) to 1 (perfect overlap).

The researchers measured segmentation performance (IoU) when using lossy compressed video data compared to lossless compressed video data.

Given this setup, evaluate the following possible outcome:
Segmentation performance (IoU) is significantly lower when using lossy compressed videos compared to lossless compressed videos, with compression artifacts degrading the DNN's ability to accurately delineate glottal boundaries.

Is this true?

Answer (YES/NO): NO